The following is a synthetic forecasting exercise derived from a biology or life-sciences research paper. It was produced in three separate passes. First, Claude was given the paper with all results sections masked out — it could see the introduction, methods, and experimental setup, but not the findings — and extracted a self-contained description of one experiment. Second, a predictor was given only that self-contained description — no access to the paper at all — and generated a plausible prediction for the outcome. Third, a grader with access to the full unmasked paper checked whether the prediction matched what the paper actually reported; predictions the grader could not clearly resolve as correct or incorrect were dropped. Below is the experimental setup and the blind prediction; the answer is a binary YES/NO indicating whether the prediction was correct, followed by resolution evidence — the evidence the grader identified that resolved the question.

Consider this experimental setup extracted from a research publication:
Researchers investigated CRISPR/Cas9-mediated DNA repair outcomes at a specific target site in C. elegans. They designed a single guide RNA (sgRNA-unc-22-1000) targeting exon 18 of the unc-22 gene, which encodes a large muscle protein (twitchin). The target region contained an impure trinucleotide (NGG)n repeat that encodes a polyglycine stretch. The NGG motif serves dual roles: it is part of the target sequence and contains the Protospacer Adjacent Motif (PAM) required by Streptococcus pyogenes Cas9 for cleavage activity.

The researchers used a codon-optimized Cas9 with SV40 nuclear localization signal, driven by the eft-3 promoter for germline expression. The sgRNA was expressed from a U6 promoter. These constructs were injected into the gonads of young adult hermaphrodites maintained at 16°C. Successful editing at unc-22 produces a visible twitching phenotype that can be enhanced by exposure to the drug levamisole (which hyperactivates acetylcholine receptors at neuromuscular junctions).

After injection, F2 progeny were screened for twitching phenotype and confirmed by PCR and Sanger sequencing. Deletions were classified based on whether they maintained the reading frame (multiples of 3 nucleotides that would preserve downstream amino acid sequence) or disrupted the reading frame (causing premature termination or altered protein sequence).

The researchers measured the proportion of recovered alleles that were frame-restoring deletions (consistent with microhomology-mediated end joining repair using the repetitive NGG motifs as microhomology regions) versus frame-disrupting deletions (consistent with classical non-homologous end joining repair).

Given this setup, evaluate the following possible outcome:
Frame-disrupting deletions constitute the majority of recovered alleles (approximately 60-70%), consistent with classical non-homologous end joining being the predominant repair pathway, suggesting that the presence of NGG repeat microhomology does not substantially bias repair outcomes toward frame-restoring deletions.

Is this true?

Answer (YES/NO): NO